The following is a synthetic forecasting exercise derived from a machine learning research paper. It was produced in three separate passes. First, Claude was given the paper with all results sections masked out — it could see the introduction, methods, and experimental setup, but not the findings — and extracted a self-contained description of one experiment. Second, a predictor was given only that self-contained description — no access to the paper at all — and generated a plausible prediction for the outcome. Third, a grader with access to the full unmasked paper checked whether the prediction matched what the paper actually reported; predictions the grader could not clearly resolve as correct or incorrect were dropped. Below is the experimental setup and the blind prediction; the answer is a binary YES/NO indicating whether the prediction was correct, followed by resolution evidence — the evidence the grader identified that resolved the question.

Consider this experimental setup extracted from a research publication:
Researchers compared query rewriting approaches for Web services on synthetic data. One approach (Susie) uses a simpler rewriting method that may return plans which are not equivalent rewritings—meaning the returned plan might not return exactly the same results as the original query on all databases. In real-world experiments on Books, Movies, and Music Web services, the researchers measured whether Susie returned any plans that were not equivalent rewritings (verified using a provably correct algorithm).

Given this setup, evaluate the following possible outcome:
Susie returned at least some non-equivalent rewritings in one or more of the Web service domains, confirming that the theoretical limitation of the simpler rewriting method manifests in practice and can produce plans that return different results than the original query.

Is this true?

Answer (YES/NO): NO